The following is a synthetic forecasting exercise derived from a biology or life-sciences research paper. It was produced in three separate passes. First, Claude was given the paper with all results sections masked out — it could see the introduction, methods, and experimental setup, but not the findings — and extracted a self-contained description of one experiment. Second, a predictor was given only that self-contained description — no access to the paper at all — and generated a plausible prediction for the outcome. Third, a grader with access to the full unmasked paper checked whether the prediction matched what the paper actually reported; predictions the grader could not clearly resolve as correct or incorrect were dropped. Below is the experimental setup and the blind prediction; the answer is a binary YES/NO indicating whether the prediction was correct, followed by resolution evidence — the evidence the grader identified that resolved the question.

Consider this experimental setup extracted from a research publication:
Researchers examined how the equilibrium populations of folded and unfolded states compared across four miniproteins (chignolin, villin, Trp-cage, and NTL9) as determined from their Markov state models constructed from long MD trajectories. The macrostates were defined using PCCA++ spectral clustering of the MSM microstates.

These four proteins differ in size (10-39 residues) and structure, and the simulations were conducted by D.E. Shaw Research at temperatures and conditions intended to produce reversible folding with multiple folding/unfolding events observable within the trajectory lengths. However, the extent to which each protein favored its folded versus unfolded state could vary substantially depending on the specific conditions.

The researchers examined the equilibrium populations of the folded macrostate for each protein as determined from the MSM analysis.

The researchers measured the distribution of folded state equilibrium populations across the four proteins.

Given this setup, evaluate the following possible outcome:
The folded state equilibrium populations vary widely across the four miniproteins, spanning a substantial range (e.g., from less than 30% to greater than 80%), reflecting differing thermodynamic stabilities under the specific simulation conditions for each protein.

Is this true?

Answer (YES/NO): YES